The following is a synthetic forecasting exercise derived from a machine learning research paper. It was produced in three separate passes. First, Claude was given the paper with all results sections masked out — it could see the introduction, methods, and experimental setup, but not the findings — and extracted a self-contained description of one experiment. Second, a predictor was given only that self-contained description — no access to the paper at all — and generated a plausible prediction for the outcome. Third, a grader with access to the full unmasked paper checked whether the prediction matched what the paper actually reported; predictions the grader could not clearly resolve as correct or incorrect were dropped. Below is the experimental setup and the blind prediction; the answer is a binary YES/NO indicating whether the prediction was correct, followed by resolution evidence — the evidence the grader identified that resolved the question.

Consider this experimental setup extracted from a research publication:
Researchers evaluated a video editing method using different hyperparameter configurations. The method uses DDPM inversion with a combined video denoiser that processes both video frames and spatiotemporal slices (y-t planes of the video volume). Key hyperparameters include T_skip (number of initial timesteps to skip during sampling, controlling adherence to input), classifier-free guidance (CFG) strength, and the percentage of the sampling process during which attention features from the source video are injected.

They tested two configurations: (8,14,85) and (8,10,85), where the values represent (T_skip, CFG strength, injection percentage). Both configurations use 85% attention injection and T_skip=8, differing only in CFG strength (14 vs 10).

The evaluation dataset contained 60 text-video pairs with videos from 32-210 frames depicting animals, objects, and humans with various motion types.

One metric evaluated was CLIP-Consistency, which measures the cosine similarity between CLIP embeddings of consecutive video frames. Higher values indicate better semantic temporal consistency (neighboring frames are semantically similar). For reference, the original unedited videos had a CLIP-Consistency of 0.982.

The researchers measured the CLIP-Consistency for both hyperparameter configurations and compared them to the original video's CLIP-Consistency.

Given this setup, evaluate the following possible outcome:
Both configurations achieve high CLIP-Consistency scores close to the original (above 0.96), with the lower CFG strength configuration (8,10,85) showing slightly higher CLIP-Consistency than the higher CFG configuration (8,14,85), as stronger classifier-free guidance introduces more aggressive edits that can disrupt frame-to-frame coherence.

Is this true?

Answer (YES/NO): NO